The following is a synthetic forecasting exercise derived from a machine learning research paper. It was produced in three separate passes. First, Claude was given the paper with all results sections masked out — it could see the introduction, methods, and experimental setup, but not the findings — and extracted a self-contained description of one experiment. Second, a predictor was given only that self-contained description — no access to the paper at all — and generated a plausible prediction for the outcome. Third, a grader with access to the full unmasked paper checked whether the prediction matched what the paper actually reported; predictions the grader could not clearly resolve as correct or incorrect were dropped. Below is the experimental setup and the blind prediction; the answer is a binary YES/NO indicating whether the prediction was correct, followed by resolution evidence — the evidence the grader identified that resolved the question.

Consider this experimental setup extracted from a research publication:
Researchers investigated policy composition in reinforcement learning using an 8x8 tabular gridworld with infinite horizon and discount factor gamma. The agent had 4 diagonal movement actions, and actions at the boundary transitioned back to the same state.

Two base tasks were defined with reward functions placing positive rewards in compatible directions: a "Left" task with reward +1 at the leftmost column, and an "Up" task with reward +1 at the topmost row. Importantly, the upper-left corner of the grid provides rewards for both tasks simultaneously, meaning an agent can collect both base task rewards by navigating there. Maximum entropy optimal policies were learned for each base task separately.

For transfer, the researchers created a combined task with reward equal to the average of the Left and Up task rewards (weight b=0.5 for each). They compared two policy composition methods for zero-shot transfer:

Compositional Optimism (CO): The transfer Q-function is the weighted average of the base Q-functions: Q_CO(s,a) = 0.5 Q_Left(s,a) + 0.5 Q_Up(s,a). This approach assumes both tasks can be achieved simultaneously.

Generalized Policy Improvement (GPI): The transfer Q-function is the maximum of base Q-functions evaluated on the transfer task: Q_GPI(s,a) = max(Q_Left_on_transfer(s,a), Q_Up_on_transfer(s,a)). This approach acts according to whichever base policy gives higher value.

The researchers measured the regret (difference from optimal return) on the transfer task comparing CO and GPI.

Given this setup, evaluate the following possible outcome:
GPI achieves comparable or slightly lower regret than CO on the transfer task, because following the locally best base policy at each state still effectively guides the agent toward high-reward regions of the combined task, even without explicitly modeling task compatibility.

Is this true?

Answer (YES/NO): NO